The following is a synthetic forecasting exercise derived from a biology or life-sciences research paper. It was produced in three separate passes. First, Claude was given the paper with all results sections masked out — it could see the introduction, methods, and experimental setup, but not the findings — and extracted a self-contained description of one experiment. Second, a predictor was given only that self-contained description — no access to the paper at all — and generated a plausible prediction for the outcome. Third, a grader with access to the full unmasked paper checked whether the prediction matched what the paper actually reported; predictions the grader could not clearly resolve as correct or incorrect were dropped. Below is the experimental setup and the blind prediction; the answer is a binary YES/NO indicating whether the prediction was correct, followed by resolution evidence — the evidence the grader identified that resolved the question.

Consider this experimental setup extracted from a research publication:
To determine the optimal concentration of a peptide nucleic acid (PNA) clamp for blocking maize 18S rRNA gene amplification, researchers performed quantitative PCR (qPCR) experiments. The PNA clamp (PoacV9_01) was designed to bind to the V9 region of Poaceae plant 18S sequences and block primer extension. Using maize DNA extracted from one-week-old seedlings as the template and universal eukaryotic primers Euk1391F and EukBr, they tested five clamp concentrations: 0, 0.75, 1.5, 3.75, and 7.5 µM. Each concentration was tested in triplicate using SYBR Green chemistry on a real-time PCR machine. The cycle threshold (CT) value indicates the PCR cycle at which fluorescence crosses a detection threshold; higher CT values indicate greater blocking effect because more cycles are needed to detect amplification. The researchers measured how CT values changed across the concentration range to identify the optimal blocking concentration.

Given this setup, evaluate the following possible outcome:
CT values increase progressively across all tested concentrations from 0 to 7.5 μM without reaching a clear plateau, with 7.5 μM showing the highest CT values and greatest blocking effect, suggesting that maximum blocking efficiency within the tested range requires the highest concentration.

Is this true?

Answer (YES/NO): NO